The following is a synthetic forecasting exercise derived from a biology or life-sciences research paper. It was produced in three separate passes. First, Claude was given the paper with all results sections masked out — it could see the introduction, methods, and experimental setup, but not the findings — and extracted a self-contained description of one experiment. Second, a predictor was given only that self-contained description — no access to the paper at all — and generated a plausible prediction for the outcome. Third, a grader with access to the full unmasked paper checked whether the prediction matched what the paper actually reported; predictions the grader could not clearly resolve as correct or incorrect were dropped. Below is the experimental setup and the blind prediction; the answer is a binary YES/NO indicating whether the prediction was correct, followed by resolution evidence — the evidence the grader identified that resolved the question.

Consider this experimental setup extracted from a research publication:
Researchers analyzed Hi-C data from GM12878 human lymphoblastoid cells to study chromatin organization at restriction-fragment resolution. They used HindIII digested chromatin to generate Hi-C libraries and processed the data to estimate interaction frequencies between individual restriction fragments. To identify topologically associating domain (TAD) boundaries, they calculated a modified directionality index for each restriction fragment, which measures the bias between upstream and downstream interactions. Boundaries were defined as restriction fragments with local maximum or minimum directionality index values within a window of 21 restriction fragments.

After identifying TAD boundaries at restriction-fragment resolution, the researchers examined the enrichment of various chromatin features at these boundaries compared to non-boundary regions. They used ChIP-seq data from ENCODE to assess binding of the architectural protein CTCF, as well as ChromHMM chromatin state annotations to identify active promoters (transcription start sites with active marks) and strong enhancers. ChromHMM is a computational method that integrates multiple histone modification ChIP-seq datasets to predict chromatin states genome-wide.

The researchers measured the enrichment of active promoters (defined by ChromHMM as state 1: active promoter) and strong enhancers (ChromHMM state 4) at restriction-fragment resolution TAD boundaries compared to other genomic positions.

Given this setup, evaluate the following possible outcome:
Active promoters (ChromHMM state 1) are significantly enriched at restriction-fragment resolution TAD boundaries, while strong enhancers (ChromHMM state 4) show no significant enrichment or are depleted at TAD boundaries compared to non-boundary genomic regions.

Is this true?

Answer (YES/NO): NO